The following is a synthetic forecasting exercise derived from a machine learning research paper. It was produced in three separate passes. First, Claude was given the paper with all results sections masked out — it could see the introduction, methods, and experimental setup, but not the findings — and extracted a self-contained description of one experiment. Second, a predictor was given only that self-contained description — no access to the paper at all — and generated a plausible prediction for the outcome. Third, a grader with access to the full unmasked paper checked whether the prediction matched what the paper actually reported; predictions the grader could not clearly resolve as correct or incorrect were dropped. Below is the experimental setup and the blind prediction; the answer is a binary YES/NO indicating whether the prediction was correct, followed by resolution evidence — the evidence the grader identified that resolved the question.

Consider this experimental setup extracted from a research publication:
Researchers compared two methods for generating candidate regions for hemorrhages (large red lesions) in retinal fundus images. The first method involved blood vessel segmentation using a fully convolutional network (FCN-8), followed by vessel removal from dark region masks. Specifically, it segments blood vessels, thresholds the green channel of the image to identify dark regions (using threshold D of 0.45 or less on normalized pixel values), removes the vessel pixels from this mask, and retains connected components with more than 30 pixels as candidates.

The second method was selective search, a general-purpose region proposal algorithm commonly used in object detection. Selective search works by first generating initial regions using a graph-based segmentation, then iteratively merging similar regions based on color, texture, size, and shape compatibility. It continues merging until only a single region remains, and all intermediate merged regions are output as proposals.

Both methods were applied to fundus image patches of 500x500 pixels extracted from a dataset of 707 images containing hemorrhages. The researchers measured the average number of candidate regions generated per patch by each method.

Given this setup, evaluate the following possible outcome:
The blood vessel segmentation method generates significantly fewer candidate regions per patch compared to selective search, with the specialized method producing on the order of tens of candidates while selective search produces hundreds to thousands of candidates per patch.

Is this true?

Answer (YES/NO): YES